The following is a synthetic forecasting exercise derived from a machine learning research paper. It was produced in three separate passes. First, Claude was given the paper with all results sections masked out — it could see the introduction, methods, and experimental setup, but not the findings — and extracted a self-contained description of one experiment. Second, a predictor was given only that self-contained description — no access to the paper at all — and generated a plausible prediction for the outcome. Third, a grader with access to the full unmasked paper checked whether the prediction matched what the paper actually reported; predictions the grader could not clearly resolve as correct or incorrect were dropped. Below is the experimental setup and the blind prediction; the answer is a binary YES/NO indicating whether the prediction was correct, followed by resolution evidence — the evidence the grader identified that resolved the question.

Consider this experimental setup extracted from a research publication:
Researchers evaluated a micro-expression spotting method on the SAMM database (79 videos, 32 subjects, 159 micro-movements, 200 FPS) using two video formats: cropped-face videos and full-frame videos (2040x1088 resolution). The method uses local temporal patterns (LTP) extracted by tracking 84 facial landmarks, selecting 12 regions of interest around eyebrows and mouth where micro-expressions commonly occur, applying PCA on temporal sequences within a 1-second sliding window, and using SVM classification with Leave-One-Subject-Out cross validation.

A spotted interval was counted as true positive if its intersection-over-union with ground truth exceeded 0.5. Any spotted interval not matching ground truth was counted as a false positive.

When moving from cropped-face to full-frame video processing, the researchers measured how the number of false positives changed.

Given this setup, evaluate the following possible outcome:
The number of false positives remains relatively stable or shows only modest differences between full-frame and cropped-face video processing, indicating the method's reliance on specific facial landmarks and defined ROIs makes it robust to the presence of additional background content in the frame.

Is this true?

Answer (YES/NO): NO